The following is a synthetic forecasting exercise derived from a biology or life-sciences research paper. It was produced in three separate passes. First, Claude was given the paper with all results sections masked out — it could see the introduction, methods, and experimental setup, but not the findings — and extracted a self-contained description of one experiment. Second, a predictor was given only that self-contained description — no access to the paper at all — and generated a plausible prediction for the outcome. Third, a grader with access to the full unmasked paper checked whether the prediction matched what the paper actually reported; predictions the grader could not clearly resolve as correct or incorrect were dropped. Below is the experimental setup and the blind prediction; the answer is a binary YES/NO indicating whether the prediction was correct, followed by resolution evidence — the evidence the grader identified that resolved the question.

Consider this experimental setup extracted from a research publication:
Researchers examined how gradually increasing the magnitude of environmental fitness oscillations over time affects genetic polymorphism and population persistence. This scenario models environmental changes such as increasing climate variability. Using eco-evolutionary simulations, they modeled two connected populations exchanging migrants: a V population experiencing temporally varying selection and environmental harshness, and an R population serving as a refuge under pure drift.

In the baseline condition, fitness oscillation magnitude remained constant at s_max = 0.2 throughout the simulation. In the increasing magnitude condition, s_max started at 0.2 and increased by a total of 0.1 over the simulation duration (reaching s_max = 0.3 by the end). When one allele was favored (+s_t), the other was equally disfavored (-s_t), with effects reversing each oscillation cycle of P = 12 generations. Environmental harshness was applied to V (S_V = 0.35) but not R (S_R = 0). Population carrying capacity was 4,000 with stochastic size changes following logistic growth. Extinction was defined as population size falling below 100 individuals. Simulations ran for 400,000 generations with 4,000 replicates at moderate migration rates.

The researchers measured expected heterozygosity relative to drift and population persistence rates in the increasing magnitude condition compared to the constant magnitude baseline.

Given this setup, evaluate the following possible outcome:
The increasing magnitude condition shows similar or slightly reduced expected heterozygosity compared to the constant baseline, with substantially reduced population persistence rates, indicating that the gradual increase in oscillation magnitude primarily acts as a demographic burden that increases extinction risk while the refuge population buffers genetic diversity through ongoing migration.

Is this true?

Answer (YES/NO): NO